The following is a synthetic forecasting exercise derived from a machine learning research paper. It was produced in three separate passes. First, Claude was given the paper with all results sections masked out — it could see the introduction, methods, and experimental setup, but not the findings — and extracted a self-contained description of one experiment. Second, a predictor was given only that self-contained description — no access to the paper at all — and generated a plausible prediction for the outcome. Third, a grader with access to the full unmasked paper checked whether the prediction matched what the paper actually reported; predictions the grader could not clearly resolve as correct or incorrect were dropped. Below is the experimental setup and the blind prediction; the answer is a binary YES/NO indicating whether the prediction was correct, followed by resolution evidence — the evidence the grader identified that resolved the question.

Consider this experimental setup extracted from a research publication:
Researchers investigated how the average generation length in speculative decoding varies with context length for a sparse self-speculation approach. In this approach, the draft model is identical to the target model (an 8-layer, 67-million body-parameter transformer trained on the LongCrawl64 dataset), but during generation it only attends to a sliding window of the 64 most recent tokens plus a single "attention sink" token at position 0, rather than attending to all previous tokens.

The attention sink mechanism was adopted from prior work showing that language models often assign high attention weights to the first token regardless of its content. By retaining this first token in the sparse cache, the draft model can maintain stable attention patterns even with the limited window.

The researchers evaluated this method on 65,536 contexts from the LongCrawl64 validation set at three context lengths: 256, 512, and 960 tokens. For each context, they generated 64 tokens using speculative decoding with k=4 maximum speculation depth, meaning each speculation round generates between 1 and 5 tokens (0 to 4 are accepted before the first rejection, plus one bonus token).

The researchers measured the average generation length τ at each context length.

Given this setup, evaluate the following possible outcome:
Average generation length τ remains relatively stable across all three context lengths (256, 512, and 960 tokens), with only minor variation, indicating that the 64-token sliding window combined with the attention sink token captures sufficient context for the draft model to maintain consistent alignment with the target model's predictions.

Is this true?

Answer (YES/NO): YES